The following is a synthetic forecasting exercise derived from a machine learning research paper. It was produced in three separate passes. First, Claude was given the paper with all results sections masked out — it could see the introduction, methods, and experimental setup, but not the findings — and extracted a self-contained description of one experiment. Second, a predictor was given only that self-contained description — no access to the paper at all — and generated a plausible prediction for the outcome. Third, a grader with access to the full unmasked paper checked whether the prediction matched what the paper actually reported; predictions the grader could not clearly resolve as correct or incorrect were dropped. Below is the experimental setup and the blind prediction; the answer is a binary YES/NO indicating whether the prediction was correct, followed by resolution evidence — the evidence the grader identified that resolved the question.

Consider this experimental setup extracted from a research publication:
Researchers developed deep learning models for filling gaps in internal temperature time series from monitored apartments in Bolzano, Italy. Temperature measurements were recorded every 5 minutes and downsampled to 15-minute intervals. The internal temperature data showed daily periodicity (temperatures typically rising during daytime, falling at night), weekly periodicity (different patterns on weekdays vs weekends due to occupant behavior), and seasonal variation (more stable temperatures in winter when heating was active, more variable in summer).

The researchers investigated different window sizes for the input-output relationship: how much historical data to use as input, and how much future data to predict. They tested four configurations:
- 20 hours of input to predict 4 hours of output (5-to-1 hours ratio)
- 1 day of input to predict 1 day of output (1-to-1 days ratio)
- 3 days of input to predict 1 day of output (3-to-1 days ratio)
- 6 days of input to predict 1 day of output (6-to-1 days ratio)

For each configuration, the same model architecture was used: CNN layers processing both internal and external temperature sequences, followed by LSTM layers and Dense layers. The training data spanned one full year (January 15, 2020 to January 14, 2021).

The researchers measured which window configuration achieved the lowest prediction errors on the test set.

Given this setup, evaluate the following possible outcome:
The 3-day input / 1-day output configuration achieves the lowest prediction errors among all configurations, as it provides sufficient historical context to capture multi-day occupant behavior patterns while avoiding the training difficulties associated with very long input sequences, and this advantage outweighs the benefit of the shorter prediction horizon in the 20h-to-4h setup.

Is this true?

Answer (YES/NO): NO